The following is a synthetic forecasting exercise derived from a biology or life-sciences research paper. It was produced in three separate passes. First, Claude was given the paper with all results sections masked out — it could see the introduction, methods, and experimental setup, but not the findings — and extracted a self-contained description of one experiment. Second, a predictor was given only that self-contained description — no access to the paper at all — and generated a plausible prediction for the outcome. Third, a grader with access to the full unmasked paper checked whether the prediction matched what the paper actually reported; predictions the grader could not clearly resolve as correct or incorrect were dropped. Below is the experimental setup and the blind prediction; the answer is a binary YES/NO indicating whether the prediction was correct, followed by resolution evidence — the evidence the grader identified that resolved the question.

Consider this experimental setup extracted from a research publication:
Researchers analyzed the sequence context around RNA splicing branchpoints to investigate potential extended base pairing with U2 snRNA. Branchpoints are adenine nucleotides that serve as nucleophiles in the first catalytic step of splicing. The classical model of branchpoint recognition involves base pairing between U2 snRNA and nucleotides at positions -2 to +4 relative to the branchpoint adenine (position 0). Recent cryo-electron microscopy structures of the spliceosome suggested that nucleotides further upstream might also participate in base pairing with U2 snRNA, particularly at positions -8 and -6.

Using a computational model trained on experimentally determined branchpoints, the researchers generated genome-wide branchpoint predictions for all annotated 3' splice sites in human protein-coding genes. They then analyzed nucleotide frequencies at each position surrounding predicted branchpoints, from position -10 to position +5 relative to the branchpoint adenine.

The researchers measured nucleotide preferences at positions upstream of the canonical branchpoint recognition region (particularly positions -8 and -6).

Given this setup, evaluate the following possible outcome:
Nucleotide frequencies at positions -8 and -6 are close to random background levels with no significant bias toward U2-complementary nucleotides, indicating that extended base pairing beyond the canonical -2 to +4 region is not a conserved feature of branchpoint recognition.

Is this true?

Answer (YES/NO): NO